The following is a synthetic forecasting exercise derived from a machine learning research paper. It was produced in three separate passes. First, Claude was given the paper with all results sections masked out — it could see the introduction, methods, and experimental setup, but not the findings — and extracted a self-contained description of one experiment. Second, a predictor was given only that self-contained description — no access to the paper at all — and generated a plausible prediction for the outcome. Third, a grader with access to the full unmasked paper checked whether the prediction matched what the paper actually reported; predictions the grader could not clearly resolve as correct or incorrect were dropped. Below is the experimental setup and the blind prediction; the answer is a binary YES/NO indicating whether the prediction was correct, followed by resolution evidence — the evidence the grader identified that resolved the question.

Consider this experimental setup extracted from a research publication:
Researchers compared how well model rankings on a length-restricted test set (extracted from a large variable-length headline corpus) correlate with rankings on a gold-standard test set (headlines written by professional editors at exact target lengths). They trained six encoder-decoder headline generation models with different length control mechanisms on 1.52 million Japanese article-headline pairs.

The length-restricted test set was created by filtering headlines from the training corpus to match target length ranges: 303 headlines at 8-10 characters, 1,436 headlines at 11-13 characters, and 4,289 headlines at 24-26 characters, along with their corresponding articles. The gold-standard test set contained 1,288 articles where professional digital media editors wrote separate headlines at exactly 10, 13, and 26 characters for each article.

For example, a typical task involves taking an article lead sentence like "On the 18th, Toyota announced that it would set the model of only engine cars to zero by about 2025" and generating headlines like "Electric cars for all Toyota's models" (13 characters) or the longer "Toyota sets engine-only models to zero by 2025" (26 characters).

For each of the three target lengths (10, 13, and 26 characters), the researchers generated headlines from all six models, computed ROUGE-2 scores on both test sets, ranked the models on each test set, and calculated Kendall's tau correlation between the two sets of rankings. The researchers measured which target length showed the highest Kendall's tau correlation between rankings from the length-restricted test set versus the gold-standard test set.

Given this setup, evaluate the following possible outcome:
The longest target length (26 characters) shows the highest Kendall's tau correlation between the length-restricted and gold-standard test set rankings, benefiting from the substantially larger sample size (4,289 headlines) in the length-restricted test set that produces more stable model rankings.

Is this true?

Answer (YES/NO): YES